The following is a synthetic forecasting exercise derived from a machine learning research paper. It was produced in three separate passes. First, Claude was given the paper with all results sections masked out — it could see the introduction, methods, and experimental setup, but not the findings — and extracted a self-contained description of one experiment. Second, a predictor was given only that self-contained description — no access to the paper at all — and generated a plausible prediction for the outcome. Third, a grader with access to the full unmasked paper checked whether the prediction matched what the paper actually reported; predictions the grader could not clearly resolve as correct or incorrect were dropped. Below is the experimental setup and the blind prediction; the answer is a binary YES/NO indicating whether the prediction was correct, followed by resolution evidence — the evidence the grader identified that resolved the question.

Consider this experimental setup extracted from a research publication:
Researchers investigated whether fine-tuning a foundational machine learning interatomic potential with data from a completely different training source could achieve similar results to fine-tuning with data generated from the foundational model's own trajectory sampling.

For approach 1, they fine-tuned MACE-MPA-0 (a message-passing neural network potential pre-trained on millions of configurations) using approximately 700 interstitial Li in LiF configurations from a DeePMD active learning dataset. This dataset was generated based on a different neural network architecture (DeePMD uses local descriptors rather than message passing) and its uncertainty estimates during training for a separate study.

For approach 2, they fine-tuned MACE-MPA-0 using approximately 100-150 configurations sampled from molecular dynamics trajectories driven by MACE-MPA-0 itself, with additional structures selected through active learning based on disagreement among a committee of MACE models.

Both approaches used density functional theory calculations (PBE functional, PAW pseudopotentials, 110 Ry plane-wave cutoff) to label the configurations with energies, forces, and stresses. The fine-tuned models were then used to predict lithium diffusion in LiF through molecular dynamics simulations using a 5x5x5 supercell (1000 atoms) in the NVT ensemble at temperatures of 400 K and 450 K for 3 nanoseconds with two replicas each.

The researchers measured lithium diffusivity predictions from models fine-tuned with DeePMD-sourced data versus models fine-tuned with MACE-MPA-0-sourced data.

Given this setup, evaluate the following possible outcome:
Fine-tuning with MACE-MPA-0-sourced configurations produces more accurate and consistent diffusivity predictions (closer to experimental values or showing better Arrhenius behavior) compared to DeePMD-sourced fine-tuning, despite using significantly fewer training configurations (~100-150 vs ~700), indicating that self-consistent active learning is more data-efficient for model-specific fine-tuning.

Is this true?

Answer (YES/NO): NO